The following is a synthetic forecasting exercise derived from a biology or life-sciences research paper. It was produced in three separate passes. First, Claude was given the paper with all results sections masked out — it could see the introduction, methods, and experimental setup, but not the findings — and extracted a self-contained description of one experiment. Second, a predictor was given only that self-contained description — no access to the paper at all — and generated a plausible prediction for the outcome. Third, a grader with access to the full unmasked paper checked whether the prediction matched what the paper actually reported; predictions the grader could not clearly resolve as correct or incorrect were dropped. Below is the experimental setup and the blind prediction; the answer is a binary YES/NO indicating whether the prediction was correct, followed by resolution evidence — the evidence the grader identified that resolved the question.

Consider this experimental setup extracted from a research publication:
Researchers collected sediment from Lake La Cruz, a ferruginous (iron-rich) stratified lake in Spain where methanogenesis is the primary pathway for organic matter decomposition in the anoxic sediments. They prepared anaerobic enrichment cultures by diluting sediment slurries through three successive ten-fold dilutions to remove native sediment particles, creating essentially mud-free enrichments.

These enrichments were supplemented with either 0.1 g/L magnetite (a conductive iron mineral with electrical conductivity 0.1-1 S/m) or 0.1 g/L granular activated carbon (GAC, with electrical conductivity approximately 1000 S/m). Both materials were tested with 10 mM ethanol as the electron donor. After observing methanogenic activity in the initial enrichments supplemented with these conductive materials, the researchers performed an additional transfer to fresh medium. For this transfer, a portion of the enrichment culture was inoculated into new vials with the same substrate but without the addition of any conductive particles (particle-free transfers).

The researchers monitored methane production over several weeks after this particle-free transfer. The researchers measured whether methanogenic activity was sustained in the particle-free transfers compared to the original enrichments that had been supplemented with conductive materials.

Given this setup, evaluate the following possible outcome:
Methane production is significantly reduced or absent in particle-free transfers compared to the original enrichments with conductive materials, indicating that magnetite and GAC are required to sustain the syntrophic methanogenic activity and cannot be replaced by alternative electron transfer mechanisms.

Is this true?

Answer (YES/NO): YES